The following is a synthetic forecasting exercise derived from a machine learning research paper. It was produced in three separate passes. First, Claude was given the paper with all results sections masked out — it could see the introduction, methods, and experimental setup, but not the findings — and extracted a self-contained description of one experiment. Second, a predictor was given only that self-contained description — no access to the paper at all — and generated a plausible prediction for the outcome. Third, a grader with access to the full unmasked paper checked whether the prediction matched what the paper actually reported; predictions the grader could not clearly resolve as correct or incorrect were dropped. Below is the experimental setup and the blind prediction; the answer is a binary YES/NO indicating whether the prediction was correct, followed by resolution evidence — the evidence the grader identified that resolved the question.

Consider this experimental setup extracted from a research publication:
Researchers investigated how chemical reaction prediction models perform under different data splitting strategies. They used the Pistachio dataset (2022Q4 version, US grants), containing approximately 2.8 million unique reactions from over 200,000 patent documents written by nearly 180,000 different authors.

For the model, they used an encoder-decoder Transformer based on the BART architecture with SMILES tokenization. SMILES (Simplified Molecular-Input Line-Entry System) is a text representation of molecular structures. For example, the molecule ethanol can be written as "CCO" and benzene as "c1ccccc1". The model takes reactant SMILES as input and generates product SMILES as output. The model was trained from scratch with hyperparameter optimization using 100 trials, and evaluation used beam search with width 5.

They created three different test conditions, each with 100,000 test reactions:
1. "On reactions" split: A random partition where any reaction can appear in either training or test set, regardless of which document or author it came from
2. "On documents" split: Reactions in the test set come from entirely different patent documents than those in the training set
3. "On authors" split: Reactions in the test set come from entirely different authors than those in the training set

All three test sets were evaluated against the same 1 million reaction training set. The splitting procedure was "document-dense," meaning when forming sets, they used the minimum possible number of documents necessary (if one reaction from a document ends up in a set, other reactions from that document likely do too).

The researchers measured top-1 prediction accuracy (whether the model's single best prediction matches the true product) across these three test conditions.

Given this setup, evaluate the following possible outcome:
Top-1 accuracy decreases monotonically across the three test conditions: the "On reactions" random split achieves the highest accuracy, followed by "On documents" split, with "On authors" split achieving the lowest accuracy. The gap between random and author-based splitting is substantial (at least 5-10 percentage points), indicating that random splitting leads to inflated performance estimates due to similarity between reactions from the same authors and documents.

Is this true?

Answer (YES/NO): YES